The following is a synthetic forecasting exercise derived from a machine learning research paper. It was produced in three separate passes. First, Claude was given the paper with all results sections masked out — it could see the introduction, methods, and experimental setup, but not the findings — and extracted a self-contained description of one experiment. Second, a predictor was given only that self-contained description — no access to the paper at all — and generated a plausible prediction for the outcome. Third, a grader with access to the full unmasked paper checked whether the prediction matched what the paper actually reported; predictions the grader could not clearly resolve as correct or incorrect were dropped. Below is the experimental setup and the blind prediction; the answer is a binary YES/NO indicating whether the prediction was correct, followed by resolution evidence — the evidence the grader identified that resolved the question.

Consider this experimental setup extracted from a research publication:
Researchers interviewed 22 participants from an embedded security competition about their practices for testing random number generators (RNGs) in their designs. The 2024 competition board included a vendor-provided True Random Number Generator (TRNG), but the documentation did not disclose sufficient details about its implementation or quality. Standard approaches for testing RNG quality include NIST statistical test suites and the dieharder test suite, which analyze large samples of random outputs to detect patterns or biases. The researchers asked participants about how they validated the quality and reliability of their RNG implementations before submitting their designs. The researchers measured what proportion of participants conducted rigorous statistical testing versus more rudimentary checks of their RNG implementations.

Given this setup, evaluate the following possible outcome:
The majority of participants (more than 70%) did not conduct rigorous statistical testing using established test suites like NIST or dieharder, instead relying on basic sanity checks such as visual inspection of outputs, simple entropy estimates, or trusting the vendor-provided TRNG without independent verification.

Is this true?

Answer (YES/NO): YES